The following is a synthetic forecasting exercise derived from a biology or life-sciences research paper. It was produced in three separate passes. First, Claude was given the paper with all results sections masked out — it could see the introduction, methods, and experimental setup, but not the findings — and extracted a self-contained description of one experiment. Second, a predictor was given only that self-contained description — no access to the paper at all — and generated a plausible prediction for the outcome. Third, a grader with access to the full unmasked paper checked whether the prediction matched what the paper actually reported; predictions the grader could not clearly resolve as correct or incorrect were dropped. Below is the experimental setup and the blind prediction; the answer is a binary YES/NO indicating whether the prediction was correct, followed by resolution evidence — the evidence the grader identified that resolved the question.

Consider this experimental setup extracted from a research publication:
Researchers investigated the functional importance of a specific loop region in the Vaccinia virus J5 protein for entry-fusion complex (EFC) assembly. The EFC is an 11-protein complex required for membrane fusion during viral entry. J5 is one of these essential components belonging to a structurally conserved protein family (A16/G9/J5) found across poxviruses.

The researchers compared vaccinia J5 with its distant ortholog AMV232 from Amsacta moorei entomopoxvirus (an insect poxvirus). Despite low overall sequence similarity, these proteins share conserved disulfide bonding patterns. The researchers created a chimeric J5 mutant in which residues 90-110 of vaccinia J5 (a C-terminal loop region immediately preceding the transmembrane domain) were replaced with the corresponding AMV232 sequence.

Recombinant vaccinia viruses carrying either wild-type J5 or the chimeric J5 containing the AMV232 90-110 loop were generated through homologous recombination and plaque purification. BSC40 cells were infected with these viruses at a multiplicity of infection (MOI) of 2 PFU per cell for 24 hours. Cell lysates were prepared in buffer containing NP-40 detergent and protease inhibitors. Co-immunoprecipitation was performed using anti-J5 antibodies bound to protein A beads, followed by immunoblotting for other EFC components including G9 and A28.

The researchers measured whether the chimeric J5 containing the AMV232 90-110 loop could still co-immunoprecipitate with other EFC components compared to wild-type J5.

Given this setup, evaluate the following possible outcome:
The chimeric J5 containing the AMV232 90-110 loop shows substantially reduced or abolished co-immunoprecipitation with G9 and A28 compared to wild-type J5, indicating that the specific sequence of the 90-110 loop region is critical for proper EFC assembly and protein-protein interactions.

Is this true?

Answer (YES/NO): YES